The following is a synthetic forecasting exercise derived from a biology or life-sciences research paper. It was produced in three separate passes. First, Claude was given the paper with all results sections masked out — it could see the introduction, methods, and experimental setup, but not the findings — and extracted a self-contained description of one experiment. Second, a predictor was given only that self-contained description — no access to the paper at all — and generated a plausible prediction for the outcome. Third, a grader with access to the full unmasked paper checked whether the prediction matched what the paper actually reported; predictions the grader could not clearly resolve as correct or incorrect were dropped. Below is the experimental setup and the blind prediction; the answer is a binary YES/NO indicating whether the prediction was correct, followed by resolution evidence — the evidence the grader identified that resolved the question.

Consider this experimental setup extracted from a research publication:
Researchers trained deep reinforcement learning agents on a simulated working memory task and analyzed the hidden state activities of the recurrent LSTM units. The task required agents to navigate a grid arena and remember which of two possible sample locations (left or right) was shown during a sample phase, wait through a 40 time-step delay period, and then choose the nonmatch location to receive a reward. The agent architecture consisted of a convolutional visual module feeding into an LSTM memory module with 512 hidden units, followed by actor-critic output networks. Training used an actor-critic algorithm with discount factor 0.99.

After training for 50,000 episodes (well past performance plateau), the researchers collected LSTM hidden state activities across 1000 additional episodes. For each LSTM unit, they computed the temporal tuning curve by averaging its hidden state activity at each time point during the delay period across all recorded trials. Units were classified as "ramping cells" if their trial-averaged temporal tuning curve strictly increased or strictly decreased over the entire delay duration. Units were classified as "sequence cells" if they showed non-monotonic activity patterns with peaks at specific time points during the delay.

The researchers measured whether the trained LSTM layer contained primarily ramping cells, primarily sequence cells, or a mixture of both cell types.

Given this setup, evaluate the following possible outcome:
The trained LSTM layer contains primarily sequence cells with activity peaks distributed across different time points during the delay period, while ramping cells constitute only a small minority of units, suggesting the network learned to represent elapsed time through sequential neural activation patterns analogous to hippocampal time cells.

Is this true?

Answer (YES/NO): NO